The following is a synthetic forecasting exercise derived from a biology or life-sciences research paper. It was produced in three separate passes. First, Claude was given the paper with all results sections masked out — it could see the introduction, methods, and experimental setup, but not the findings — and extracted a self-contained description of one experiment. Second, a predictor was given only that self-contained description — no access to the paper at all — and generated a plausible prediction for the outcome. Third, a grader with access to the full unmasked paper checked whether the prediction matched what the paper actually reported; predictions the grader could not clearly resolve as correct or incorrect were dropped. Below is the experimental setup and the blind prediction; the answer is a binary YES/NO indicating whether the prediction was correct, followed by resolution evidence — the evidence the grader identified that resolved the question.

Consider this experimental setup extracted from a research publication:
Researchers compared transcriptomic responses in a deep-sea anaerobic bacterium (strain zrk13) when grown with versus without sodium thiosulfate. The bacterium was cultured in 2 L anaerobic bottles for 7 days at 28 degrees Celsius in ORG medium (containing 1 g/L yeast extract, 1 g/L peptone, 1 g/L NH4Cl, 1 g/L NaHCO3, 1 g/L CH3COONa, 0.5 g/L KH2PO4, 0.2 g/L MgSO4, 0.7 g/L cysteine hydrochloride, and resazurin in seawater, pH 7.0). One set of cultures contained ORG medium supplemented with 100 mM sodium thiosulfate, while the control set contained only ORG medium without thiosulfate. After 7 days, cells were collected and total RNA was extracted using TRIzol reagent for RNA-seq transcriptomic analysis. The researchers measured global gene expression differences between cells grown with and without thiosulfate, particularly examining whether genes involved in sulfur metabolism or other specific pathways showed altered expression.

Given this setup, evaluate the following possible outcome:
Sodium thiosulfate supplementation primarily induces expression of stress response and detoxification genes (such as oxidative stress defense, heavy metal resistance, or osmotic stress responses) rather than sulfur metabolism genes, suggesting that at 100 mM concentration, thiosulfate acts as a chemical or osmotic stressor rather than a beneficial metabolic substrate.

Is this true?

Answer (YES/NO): NO